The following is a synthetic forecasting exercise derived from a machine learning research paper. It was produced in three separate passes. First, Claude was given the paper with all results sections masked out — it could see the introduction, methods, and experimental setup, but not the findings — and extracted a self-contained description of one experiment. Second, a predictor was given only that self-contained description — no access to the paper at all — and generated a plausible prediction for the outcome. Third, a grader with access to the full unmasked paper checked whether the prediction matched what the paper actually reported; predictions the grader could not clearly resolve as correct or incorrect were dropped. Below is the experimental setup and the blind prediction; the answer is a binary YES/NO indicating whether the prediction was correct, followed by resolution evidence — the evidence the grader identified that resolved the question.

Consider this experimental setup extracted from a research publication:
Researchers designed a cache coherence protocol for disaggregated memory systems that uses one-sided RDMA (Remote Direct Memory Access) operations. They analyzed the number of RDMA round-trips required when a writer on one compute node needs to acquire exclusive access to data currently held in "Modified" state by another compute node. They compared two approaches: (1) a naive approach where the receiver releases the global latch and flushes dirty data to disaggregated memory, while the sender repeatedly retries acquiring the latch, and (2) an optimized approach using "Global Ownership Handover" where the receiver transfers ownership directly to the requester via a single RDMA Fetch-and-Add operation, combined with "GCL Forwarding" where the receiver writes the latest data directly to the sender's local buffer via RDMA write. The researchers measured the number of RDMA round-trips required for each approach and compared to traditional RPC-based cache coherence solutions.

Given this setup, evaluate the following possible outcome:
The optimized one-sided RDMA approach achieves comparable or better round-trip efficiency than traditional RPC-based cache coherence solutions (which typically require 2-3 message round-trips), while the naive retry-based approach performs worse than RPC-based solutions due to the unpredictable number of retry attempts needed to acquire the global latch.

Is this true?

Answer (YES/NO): YES